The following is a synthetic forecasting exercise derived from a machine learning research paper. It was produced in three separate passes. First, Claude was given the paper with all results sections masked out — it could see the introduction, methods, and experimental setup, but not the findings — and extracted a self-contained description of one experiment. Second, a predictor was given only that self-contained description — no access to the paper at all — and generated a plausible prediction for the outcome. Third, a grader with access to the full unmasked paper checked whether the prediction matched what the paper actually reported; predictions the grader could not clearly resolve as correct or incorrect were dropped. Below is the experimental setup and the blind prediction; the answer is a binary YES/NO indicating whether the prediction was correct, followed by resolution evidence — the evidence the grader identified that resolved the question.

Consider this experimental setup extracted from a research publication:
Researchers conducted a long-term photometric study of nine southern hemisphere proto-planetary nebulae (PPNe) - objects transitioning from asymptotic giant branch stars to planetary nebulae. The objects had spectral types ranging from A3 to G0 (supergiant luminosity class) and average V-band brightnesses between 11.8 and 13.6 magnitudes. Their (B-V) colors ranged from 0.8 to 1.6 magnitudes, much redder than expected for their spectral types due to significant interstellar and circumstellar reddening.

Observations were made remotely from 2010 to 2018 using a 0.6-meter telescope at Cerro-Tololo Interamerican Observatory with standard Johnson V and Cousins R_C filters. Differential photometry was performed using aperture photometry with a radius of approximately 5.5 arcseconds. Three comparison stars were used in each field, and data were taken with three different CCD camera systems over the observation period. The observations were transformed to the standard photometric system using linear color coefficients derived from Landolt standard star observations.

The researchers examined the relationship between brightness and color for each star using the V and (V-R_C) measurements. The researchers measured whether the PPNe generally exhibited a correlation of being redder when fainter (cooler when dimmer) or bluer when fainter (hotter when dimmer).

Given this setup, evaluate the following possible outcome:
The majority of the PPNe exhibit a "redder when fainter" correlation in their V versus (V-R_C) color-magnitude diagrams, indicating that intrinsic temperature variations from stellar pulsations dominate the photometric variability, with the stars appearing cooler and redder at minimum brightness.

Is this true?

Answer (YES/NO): YES